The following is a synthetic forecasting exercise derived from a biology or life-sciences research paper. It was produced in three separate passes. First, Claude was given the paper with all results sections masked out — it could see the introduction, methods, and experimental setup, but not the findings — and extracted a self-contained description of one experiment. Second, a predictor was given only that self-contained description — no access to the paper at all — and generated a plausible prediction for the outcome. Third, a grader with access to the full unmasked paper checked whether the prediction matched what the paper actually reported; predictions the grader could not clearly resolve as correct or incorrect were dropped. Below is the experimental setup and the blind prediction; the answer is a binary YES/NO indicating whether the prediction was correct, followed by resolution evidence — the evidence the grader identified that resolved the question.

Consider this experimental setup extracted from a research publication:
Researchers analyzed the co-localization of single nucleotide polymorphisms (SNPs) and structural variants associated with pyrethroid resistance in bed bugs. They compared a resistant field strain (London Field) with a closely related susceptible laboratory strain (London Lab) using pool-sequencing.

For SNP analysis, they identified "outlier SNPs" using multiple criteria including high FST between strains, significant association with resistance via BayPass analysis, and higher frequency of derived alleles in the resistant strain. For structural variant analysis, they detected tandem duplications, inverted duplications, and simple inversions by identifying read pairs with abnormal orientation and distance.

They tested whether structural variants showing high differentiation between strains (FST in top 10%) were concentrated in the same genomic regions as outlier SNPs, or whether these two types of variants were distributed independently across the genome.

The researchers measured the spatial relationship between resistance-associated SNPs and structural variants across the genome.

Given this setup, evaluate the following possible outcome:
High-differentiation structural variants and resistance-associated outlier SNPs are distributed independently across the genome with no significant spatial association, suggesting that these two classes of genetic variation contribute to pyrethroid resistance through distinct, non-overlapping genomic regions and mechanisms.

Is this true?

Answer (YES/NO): NO